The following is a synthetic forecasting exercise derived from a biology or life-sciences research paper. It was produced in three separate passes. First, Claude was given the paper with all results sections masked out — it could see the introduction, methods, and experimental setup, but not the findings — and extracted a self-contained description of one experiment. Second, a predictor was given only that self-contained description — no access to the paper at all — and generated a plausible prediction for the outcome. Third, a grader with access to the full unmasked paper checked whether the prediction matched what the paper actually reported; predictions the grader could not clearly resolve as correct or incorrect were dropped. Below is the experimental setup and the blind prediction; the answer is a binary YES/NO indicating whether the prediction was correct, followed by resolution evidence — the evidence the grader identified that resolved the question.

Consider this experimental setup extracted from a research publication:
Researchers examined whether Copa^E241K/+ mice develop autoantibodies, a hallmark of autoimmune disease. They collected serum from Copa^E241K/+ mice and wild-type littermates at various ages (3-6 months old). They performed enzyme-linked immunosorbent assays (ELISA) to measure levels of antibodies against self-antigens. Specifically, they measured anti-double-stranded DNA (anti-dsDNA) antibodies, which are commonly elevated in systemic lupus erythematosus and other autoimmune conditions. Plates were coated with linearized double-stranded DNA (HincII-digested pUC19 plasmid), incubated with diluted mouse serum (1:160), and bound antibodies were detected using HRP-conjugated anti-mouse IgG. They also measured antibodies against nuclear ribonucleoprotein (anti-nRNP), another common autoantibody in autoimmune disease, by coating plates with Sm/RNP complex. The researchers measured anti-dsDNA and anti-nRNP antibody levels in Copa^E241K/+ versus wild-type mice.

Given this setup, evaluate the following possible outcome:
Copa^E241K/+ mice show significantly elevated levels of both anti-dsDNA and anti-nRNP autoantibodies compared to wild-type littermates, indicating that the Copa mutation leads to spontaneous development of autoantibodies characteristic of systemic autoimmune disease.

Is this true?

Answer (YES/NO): NO